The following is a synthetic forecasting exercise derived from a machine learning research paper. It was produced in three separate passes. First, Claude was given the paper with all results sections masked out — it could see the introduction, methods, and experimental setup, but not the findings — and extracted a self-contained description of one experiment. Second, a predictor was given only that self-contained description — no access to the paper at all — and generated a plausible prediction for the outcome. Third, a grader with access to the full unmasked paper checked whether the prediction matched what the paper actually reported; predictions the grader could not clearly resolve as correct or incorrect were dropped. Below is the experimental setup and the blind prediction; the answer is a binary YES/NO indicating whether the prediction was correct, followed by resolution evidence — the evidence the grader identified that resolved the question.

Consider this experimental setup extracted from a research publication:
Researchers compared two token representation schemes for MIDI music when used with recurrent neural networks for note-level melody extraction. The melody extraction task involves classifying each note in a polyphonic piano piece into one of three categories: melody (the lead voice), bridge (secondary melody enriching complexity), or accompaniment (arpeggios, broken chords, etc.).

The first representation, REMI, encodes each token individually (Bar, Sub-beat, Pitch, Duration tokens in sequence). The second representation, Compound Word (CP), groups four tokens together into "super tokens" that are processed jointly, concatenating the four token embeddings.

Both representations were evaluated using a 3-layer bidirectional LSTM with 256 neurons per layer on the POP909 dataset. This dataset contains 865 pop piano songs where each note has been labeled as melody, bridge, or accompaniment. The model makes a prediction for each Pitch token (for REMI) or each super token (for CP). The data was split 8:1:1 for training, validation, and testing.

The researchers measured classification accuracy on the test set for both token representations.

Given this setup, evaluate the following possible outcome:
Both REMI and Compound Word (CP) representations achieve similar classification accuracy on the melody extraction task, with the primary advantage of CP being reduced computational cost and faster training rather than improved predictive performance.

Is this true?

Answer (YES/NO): NO